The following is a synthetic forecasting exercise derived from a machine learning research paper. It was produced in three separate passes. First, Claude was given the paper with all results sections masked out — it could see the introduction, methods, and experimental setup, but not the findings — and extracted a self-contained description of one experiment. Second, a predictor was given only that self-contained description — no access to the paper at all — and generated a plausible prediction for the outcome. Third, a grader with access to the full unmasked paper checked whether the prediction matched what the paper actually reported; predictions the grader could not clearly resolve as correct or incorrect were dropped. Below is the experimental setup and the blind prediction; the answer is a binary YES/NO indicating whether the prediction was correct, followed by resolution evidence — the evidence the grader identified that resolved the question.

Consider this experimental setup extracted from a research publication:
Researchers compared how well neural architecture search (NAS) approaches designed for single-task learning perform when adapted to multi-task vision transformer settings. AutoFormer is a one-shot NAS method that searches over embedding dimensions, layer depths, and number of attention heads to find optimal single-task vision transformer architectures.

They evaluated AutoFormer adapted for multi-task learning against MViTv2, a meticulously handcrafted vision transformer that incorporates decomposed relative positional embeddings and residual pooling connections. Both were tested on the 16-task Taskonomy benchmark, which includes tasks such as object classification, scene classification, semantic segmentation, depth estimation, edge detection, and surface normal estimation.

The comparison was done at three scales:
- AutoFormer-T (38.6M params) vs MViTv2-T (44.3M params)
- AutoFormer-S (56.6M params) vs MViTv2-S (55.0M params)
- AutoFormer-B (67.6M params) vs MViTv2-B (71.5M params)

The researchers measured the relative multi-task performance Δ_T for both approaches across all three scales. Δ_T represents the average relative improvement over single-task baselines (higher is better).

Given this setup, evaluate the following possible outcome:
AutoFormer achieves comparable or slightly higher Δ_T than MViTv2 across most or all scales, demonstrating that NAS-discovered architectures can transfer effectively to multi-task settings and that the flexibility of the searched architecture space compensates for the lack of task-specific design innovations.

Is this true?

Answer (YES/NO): NO